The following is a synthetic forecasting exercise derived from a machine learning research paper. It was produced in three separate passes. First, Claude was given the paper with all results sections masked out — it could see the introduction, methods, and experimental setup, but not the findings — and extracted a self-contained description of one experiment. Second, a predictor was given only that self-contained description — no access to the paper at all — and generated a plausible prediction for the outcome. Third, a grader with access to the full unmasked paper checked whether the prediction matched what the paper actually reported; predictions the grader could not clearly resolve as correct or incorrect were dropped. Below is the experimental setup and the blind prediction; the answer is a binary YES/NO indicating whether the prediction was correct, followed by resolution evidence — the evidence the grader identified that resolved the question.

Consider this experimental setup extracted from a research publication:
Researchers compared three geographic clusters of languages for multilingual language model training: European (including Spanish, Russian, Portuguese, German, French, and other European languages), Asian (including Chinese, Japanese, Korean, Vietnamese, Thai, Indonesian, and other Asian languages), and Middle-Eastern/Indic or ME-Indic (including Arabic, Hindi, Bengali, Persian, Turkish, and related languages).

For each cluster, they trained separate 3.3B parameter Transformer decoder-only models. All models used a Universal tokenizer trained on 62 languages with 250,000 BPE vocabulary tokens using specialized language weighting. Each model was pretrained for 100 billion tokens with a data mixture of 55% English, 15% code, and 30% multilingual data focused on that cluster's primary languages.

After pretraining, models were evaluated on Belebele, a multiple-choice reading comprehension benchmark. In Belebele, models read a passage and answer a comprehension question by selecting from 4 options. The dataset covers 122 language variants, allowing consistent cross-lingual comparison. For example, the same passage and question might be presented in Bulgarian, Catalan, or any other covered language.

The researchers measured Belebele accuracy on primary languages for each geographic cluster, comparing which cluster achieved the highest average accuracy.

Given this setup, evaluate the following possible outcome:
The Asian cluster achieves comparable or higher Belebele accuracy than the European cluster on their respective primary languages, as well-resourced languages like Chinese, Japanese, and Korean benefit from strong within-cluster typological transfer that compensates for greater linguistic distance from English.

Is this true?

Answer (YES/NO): NO